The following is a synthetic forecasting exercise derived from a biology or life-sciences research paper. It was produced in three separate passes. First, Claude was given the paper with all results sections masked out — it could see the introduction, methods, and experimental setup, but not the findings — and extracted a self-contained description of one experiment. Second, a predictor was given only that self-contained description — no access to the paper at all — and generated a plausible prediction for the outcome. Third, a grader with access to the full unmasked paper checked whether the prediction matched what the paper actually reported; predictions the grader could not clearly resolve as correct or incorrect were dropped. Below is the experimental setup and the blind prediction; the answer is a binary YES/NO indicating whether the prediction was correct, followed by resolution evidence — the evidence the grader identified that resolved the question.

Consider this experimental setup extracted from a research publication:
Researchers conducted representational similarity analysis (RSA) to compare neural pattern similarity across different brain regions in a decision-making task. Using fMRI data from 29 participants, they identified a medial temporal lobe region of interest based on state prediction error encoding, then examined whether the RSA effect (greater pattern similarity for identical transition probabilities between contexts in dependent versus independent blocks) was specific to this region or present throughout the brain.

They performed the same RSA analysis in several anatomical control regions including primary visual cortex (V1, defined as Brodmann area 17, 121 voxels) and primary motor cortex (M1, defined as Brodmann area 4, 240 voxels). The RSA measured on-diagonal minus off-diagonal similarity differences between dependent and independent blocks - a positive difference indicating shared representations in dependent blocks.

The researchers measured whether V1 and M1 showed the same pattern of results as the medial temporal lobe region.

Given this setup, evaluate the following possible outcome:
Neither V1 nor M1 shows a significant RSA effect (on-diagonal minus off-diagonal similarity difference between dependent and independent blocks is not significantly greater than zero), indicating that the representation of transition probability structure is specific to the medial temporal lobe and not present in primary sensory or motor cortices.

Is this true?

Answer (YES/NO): YES